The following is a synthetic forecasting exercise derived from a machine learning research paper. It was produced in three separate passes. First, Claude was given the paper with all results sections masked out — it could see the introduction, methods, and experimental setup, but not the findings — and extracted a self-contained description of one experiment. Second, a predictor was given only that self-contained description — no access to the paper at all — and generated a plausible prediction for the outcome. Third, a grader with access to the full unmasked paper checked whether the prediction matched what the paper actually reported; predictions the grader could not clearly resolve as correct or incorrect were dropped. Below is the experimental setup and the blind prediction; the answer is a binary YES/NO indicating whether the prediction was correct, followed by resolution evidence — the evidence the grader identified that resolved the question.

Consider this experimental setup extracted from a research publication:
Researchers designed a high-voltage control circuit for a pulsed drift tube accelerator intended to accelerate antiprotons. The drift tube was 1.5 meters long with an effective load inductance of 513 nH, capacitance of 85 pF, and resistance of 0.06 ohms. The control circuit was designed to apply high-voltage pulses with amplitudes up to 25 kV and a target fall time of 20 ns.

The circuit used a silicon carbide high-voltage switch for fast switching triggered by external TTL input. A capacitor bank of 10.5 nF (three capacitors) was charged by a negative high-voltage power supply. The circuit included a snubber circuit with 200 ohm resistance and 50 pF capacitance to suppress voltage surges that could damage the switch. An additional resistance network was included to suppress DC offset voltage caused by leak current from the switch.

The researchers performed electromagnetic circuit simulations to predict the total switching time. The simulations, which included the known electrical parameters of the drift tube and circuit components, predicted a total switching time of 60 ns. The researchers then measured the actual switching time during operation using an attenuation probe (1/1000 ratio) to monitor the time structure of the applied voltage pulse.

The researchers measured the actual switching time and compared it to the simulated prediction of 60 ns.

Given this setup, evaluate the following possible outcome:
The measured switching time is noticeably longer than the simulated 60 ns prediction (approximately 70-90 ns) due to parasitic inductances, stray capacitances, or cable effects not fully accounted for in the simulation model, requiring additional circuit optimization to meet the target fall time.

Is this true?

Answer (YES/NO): NO